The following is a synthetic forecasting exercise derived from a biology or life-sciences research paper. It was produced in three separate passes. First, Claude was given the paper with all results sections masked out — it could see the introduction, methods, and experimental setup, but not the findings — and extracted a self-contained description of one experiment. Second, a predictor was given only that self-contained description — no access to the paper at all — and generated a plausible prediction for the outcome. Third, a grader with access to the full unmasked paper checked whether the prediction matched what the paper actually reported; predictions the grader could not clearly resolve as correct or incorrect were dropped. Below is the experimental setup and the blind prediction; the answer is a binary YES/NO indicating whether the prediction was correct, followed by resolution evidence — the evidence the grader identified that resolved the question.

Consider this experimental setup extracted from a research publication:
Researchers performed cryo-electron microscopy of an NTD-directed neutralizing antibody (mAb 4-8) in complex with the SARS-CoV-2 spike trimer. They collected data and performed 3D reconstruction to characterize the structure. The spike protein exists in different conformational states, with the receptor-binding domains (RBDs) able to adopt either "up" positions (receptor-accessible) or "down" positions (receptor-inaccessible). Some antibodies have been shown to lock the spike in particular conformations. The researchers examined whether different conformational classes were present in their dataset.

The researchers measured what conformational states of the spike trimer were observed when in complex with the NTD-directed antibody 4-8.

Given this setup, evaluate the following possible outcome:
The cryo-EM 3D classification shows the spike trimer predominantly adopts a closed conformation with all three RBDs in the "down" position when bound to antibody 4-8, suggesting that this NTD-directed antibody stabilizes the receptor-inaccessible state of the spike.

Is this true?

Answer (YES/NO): NO